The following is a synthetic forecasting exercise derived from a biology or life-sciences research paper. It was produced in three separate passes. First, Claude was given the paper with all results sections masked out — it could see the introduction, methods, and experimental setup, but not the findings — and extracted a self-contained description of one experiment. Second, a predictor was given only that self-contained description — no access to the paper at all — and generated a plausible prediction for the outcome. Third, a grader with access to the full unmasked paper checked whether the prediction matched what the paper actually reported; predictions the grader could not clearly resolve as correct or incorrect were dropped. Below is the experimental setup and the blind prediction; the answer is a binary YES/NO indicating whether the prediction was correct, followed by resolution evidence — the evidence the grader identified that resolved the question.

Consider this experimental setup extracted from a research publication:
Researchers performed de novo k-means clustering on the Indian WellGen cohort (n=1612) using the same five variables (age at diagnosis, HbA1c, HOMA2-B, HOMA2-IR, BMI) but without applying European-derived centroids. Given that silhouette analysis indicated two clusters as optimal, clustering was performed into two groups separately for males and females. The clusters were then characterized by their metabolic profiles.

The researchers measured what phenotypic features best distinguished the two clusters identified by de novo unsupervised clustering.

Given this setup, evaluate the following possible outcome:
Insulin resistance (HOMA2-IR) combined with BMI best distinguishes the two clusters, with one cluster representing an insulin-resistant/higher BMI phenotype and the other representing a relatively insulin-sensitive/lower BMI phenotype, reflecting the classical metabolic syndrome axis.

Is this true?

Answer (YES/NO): NO